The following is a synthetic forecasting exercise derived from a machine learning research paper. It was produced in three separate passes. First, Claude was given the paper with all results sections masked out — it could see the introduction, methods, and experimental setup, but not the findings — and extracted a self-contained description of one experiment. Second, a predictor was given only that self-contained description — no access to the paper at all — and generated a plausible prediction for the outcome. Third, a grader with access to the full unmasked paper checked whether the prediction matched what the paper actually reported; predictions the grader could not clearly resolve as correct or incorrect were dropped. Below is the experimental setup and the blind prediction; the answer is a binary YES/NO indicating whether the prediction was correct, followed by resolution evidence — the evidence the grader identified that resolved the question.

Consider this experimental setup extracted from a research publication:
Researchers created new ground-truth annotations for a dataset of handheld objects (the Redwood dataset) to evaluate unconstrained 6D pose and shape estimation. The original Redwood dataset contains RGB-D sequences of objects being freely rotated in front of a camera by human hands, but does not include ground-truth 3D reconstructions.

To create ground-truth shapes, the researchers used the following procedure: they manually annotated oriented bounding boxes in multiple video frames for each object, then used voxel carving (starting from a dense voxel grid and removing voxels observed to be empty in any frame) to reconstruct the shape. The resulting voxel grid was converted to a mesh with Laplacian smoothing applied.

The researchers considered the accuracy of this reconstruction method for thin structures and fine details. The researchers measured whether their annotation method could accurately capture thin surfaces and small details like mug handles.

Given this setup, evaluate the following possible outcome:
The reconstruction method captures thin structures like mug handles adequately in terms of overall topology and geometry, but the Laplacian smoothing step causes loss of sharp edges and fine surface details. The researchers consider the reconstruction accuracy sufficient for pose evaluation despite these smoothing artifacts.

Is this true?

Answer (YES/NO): NO